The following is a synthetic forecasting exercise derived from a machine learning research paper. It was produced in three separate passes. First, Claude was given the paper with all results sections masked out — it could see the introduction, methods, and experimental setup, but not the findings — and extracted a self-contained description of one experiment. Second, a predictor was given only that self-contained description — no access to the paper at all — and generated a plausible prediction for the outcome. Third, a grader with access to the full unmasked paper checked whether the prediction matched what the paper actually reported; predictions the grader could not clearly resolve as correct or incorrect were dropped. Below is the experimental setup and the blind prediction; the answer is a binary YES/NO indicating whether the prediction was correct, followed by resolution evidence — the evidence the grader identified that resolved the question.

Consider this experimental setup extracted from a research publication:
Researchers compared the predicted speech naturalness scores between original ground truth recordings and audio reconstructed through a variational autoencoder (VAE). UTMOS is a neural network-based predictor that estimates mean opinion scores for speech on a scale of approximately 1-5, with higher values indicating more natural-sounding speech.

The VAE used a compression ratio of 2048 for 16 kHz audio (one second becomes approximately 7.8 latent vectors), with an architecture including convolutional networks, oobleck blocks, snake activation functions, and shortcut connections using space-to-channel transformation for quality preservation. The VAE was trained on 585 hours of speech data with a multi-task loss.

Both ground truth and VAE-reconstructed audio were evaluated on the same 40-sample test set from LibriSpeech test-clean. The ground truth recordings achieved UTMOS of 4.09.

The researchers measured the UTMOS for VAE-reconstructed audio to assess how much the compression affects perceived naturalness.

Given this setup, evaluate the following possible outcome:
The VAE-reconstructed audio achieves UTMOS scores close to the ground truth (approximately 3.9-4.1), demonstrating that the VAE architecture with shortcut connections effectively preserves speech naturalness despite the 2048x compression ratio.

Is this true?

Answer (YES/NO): YES